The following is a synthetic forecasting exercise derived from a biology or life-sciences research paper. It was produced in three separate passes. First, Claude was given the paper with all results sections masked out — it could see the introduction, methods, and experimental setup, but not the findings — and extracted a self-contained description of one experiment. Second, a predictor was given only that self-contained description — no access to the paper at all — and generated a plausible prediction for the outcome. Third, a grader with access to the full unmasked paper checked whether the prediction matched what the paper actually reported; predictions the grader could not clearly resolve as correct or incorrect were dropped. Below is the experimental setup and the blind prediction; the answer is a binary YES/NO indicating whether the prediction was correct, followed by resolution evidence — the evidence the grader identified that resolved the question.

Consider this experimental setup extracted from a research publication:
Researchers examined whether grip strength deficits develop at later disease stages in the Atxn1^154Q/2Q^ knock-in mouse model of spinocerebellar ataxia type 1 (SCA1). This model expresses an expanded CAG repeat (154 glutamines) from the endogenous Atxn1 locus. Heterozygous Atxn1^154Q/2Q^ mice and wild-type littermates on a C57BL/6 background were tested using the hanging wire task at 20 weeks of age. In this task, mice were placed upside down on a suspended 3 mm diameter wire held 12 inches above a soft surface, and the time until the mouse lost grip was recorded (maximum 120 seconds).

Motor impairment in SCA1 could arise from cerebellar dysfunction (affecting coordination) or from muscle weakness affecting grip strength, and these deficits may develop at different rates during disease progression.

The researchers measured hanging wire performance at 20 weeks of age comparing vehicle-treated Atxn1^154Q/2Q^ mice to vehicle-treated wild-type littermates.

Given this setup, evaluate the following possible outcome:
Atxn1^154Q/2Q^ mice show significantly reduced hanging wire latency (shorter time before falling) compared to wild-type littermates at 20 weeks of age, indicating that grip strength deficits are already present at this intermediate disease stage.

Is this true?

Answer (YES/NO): YES